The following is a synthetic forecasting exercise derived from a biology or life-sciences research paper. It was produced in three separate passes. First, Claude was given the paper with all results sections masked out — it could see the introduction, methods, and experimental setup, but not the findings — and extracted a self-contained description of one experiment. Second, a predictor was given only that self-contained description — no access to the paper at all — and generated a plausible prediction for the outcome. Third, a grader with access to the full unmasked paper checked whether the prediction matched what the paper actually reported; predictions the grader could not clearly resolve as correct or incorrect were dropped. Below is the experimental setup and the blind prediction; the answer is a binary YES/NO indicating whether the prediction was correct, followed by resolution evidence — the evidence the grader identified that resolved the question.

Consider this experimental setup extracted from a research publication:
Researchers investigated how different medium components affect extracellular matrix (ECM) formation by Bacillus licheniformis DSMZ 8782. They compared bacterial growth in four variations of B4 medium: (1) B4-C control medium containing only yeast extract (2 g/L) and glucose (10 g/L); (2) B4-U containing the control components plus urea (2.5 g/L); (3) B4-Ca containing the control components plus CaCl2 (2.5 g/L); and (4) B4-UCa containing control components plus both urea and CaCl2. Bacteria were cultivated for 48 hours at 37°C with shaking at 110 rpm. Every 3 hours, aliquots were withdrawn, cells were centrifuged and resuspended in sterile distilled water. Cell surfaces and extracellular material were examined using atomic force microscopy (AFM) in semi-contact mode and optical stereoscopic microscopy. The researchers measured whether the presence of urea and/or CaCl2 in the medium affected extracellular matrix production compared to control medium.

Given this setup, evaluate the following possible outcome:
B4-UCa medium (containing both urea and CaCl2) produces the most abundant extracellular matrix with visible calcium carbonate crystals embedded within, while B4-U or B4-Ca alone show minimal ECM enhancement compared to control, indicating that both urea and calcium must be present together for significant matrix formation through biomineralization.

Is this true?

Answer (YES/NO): NO